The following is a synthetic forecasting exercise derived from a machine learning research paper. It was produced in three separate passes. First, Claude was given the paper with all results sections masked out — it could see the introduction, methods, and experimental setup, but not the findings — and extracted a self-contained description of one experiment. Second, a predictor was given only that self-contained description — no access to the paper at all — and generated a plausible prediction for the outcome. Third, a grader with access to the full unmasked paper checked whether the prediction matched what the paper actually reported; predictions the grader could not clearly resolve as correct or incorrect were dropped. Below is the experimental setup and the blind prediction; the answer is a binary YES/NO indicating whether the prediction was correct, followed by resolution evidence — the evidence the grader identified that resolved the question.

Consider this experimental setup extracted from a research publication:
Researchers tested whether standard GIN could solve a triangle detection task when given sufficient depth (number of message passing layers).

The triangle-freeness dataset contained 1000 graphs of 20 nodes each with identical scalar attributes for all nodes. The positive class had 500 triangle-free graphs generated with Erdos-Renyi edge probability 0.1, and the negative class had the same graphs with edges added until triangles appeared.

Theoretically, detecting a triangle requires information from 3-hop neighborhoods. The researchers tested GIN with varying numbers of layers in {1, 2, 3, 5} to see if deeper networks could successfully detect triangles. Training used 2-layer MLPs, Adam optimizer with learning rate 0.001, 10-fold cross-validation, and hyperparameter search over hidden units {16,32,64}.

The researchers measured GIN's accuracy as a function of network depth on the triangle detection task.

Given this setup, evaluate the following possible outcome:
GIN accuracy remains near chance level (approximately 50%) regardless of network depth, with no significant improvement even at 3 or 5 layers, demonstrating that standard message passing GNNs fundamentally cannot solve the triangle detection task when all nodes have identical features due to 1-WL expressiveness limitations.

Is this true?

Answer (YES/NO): YES